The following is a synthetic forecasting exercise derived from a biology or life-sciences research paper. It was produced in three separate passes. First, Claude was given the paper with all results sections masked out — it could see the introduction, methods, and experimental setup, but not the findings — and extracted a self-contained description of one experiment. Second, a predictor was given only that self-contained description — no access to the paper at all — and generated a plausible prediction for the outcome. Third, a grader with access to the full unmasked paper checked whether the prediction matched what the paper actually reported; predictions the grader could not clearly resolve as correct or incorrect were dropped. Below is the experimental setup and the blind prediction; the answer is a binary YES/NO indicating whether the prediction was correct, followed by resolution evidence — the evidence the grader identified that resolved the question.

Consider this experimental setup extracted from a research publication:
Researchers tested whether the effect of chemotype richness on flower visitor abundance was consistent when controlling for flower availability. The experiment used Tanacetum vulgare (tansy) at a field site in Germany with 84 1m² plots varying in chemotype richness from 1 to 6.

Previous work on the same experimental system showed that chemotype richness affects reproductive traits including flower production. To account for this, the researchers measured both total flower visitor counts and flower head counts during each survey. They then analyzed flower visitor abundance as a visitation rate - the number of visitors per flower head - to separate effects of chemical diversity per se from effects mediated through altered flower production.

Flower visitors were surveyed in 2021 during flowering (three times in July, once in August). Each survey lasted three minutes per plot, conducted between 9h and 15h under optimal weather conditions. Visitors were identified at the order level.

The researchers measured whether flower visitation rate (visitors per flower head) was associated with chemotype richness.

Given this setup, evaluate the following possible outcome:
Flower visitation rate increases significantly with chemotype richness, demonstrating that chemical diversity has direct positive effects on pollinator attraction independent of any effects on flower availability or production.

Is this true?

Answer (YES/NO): YES